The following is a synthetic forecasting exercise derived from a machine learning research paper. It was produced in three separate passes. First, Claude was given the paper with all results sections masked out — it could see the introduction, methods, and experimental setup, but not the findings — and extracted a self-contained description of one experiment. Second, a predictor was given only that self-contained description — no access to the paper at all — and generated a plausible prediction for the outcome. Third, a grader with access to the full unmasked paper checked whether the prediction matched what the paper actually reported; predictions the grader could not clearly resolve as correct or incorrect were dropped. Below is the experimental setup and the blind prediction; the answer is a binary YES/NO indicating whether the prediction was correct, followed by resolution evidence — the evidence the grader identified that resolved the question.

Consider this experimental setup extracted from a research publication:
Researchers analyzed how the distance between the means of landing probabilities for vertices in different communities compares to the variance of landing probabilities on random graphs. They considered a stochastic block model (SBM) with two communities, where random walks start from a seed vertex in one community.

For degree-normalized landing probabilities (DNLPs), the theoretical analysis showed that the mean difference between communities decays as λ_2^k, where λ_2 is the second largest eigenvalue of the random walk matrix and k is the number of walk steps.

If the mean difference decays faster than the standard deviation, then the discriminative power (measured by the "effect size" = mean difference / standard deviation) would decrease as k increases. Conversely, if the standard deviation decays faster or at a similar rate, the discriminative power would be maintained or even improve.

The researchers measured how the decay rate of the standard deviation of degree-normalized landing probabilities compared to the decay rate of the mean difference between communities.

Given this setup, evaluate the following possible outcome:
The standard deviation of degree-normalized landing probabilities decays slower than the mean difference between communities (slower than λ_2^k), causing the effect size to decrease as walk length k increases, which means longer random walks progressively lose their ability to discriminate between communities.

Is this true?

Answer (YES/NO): NO